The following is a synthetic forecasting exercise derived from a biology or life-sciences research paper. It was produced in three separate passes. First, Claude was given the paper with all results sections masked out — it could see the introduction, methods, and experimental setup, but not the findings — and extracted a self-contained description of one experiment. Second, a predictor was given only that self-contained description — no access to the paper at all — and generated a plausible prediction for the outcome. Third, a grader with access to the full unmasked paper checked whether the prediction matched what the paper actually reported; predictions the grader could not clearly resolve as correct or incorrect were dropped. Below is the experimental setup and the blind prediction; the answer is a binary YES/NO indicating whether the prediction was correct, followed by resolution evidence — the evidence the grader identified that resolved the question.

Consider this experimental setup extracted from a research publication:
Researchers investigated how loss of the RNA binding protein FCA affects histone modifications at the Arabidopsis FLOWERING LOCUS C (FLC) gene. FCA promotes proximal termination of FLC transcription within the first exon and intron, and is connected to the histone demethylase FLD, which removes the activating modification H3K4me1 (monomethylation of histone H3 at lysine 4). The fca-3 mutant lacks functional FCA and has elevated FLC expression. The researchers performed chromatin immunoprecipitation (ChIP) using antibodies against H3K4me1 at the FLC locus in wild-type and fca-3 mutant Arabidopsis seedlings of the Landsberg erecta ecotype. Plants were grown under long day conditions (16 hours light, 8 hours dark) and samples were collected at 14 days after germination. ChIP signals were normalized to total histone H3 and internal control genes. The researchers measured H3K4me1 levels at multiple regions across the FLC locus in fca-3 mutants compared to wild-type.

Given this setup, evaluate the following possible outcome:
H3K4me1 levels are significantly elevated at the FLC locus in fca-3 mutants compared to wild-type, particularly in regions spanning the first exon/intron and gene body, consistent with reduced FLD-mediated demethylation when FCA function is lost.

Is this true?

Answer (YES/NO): YES